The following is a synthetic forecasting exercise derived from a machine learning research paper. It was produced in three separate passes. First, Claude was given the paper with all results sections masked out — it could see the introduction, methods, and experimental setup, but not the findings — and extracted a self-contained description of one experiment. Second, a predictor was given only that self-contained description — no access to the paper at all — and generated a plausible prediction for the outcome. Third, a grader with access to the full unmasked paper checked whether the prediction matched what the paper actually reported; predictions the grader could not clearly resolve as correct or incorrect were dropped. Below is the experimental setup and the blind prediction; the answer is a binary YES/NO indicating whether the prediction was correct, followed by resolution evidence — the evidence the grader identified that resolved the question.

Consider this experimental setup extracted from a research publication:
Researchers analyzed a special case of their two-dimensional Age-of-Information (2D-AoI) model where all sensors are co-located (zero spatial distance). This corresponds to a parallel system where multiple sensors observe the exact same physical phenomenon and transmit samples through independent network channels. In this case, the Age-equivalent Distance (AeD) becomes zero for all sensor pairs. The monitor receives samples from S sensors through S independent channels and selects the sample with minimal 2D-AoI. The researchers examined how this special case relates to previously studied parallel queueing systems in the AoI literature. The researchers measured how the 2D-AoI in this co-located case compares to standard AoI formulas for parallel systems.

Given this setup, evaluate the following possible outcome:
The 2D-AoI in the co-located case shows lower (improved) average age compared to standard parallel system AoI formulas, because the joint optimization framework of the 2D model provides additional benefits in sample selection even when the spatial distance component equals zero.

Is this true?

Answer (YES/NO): NO